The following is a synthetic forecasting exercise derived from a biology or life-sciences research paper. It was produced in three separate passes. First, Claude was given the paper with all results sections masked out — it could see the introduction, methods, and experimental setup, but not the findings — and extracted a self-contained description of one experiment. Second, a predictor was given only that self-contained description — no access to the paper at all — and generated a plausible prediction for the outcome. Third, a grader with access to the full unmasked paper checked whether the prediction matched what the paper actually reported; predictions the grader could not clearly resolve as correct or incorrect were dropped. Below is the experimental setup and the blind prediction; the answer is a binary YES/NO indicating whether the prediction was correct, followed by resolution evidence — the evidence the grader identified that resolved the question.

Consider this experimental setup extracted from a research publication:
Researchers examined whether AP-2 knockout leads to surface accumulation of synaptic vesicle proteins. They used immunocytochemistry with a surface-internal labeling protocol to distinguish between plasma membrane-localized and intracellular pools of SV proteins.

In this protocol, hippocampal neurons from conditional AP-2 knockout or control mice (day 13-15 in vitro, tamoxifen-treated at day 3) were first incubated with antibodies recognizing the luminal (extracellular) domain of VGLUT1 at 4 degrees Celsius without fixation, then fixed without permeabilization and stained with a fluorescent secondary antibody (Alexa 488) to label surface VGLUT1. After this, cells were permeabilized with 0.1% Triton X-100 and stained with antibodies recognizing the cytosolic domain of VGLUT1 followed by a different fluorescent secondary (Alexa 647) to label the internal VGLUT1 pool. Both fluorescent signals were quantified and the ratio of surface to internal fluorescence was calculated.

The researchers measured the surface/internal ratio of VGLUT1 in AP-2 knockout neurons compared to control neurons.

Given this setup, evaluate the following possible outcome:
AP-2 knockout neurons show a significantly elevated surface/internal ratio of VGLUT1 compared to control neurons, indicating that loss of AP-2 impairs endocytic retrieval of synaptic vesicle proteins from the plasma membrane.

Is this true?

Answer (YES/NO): YES